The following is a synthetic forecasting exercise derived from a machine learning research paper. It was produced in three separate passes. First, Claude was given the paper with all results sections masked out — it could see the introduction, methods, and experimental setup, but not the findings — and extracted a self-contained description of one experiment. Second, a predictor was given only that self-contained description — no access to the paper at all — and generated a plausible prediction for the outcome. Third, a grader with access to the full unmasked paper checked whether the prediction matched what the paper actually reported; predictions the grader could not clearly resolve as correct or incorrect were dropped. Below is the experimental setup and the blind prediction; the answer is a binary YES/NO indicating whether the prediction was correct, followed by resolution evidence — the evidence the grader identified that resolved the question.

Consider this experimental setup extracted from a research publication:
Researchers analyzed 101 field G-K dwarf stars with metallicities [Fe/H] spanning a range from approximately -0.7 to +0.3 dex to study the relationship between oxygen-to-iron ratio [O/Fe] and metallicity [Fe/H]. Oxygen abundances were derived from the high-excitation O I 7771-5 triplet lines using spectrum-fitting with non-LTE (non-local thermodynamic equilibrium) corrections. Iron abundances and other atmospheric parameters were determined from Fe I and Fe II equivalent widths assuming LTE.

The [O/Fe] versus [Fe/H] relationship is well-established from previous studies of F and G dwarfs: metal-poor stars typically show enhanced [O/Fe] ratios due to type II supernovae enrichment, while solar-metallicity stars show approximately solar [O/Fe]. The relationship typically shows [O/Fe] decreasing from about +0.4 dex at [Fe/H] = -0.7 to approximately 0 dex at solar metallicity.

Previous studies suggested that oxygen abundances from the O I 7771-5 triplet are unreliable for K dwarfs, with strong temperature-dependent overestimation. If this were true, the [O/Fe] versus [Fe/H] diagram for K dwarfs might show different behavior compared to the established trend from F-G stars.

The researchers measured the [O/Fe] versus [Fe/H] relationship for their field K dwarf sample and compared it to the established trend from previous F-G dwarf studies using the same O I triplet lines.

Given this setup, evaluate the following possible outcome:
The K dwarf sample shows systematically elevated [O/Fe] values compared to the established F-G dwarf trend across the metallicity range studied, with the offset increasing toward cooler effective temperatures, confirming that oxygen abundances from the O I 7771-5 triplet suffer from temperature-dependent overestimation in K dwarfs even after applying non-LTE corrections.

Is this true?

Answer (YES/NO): NO